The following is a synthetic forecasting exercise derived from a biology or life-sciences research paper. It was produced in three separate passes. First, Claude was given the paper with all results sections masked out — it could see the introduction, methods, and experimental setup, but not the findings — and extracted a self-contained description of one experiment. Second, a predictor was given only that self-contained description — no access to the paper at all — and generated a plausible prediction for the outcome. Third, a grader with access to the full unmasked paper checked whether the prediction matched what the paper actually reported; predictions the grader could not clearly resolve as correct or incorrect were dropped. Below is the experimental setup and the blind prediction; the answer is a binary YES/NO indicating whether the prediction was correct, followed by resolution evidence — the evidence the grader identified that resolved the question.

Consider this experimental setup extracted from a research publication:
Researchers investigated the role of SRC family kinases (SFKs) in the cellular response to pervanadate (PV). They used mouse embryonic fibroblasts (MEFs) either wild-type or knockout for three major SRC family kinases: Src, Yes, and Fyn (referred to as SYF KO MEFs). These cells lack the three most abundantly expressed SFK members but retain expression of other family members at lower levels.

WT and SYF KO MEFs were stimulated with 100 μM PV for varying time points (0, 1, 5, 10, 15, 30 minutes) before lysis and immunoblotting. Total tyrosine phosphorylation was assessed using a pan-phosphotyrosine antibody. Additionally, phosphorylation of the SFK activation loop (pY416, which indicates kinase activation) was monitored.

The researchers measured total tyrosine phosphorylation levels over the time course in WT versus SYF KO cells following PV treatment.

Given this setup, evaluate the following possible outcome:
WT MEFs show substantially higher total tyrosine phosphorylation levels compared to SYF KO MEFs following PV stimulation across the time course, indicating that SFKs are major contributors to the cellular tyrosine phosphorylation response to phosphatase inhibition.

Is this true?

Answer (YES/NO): YES